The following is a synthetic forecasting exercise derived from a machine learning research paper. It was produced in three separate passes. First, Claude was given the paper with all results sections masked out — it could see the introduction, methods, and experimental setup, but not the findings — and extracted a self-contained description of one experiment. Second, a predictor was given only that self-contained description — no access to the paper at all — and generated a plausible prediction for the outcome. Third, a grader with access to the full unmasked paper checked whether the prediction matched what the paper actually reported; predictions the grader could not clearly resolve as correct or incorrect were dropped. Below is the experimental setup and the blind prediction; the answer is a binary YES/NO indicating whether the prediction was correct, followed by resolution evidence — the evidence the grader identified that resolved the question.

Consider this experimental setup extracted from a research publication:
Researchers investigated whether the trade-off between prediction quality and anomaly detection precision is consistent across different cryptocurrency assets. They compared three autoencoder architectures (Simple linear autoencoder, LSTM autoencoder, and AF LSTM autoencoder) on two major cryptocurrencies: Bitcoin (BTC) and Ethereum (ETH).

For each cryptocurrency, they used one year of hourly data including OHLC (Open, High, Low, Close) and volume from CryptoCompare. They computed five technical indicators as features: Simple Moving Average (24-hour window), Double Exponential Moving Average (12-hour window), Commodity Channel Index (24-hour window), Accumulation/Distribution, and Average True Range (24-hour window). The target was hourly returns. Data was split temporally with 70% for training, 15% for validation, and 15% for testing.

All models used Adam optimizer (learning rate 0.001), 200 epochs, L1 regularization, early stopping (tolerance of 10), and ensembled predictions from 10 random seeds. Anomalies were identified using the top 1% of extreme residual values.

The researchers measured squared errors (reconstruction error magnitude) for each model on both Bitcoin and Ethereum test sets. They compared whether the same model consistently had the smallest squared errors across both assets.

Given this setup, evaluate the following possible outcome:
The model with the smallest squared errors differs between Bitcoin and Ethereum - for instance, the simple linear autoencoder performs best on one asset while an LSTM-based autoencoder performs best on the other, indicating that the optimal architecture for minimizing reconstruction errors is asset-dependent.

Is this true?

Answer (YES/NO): NO